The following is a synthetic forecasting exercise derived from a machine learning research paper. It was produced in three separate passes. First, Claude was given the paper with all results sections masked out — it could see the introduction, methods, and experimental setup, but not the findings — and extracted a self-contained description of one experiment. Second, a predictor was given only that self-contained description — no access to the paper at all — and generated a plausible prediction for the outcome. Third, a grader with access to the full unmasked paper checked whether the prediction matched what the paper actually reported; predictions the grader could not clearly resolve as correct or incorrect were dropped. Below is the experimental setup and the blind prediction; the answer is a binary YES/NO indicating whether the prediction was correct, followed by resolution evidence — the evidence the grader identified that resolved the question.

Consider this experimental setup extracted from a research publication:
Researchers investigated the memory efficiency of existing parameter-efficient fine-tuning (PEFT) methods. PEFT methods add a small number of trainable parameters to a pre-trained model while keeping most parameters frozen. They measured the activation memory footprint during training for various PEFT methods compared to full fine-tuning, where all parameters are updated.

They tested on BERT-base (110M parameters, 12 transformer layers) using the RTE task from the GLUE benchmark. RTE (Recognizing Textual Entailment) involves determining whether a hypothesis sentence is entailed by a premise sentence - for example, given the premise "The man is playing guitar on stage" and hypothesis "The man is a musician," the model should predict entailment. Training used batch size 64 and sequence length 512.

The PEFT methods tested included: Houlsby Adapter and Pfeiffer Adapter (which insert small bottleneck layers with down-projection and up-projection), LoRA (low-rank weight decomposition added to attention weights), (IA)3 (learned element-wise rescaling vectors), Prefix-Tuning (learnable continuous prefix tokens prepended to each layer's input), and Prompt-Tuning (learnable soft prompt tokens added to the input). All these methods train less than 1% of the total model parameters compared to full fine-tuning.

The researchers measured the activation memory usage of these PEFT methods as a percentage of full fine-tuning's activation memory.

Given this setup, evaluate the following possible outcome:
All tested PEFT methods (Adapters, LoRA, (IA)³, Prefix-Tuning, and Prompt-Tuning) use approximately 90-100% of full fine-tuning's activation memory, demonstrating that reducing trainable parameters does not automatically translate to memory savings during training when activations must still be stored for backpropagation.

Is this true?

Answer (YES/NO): NO